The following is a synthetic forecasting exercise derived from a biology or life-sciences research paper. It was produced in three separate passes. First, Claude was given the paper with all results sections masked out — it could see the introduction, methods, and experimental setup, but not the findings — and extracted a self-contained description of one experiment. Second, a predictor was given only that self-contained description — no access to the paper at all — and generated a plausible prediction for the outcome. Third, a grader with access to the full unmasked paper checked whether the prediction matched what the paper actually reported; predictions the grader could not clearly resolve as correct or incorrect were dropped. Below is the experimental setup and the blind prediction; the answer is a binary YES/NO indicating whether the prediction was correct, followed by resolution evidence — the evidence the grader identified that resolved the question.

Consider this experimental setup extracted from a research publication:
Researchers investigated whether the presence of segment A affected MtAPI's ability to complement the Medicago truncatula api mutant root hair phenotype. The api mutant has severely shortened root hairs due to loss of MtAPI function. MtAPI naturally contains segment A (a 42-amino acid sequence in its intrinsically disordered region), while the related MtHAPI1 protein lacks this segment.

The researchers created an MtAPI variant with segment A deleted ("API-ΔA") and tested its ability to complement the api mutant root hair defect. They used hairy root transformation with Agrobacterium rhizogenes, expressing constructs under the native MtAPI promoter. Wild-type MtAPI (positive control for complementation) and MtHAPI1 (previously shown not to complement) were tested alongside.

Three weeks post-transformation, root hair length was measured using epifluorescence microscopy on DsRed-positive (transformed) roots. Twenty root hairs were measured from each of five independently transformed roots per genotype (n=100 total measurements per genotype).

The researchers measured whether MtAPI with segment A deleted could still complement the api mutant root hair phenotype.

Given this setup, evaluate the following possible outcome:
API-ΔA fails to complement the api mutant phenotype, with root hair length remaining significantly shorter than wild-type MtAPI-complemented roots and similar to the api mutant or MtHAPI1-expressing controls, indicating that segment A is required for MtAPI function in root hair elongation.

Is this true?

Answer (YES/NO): NO